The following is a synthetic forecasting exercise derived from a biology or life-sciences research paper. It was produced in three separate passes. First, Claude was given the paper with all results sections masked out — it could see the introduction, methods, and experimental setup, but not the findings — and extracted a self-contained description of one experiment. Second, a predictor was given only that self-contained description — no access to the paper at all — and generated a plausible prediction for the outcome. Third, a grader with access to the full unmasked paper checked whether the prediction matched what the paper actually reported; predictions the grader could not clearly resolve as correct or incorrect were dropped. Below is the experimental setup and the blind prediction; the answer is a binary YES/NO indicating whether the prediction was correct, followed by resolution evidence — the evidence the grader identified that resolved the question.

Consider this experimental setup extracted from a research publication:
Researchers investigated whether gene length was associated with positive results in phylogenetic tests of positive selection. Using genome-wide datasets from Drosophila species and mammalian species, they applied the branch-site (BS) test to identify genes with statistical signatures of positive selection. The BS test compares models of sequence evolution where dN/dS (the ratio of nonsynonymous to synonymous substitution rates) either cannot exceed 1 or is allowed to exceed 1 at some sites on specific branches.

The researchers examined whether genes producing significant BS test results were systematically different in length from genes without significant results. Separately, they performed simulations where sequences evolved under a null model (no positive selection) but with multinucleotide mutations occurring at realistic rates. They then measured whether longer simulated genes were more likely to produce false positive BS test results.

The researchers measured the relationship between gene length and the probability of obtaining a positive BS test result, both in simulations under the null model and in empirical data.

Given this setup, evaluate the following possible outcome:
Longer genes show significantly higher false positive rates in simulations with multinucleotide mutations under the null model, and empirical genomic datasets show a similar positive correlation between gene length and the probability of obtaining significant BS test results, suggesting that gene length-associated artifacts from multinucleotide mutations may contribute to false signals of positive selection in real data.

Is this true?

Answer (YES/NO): YES